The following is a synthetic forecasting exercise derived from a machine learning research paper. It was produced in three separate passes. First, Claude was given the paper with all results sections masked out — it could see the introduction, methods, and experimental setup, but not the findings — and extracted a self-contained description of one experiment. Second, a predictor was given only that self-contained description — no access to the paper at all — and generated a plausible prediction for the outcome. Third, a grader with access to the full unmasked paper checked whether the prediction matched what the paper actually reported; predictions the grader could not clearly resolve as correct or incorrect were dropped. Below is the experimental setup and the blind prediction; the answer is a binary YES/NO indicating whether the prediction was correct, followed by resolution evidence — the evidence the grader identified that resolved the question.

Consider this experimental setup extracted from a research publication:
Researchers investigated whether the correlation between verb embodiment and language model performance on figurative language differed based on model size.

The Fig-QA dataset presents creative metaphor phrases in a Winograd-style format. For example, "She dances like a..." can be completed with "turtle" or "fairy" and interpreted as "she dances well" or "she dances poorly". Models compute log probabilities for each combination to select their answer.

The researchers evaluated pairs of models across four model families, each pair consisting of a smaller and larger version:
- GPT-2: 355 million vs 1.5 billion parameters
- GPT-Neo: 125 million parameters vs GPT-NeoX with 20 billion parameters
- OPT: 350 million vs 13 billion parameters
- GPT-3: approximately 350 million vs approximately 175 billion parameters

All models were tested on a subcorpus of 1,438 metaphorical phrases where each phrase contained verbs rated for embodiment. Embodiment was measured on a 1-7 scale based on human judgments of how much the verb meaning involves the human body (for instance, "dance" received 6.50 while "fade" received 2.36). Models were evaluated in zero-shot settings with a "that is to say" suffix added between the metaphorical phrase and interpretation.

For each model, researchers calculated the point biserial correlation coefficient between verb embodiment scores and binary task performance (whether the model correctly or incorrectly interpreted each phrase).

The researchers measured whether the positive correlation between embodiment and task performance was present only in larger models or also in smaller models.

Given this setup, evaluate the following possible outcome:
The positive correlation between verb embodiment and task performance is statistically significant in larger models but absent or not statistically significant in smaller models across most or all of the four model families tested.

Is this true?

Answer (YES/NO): YES